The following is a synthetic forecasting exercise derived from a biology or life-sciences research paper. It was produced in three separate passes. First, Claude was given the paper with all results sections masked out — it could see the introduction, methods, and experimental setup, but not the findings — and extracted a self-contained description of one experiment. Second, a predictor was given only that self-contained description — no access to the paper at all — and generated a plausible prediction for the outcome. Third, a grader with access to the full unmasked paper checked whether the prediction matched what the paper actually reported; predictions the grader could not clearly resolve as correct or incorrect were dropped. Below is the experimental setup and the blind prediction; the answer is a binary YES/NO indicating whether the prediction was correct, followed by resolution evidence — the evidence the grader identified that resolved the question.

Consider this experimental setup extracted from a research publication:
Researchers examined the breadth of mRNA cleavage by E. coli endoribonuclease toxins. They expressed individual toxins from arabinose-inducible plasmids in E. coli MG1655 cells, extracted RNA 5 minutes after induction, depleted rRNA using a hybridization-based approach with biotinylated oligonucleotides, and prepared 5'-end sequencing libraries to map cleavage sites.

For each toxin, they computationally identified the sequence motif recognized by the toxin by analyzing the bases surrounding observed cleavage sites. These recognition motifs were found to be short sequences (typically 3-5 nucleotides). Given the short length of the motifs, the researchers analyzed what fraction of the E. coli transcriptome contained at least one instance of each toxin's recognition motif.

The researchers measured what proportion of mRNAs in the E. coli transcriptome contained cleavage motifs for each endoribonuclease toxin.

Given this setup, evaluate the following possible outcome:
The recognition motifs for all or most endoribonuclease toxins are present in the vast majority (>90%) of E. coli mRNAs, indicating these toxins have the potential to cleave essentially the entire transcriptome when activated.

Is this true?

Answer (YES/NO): NO